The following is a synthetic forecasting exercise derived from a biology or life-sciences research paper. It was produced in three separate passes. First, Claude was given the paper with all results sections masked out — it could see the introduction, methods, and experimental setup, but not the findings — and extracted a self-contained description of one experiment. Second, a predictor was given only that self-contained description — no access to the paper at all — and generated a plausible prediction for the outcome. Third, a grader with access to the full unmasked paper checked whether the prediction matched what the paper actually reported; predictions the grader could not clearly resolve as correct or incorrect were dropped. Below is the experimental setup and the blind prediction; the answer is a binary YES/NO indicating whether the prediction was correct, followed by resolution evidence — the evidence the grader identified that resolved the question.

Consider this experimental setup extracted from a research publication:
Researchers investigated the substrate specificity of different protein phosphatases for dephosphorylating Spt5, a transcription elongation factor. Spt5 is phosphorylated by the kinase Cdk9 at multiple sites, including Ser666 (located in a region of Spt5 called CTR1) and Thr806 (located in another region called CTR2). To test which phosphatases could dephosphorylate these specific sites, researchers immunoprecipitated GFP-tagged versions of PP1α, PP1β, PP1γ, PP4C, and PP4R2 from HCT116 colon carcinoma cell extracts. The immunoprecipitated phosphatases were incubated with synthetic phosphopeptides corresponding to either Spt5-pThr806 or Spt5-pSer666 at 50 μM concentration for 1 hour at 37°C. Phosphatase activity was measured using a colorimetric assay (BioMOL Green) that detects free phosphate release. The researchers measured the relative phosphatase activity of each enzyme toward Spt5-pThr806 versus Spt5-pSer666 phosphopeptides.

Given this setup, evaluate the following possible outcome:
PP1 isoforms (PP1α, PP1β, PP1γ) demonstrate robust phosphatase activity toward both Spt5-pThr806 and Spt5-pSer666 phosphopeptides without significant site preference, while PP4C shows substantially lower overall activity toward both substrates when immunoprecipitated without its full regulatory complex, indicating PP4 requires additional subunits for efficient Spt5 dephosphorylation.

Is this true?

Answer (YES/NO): NO